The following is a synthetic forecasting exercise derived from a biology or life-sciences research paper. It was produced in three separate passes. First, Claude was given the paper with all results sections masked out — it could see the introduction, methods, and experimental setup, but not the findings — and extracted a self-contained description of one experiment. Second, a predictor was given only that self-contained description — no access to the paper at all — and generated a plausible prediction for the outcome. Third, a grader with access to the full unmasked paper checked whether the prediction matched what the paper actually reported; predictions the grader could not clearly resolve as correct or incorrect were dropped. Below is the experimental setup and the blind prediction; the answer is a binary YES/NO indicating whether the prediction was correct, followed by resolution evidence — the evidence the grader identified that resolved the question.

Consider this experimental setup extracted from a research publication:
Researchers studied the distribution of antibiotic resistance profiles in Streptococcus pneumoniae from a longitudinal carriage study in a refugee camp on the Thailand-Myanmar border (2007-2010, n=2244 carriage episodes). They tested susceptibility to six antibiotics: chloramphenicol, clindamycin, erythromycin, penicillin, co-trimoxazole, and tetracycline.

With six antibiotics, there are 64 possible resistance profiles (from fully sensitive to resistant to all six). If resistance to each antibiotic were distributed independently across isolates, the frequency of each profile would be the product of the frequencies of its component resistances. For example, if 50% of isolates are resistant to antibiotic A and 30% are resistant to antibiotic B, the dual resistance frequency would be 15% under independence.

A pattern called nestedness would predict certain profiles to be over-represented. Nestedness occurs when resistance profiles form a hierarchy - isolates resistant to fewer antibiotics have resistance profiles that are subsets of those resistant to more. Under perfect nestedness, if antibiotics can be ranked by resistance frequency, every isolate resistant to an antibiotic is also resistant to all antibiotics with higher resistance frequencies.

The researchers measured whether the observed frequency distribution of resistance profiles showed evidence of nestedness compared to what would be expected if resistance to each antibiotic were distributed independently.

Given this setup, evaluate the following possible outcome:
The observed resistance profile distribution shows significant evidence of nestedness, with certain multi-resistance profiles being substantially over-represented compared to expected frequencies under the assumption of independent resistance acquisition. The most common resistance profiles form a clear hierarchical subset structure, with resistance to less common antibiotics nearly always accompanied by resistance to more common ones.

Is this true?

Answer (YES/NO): YES